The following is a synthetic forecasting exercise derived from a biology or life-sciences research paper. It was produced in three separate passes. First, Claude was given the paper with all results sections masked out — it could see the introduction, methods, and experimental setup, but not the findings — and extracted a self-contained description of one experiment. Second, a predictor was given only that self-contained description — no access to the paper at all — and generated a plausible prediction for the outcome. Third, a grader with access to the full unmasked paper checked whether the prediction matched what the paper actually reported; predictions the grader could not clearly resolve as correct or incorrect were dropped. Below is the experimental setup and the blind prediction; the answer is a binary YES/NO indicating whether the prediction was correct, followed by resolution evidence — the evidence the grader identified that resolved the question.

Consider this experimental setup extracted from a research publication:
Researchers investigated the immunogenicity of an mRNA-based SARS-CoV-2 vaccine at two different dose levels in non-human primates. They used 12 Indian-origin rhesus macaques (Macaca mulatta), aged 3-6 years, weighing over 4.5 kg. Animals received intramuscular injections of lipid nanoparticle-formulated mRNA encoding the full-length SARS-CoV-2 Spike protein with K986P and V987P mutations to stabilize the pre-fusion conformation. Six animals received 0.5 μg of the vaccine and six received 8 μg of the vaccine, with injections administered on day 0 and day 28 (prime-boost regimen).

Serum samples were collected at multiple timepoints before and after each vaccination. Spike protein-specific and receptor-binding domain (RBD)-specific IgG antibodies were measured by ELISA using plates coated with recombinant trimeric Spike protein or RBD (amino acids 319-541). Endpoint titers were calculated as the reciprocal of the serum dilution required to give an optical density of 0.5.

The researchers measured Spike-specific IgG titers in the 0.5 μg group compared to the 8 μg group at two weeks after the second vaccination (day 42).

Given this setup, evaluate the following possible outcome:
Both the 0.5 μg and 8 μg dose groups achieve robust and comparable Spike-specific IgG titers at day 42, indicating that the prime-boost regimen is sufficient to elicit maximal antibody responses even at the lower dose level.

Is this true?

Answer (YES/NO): NO